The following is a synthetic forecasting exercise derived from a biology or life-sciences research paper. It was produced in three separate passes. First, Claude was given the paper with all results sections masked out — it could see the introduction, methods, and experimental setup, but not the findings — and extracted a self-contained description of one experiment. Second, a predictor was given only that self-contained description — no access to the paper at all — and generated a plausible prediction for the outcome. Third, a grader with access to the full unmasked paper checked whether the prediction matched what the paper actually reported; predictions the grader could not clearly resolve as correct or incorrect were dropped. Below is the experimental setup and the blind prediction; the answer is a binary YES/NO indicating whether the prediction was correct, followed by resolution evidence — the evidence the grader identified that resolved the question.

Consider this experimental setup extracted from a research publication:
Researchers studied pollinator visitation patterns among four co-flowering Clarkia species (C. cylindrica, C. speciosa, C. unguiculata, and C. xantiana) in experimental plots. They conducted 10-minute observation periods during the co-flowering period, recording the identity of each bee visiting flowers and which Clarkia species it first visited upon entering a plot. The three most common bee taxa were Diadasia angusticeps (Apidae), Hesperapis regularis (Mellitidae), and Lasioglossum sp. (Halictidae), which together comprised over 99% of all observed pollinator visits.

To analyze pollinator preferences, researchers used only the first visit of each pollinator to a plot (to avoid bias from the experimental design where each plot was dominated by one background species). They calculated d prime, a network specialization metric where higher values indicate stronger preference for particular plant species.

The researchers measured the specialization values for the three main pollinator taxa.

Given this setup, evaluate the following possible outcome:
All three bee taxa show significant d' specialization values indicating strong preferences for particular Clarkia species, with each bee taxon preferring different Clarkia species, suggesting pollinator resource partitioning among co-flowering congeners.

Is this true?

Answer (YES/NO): NO